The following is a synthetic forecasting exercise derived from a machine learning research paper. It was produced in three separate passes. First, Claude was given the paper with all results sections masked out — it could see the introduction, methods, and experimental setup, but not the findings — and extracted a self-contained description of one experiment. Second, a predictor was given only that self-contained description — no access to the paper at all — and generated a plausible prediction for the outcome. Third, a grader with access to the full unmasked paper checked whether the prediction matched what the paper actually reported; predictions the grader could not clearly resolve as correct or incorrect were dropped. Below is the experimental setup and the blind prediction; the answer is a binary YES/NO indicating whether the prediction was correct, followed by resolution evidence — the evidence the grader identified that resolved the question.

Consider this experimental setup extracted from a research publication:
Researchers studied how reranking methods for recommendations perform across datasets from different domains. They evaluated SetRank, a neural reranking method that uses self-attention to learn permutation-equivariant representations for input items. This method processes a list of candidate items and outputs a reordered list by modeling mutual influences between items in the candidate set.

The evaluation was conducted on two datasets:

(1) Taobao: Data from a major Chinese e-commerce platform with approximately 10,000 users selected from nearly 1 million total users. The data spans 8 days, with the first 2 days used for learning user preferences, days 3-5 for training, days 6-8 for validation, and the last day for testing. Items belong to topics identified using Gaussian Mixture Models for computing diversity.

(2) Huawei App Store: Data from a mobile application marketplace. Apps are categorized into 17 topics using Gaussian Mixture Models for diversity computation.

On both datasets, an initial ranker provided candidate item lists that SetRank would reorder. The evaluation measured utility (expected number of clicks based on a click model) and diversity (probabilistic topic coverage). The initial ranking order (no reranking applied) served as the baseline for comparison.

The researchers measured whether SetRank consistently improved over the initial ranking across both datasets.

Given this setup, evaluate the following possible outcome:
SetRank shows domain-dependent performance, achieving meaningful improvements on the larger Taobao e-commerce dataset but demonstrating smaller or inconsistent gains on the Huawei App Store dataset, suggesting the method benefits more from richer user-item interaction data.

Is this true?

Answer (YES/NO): NO